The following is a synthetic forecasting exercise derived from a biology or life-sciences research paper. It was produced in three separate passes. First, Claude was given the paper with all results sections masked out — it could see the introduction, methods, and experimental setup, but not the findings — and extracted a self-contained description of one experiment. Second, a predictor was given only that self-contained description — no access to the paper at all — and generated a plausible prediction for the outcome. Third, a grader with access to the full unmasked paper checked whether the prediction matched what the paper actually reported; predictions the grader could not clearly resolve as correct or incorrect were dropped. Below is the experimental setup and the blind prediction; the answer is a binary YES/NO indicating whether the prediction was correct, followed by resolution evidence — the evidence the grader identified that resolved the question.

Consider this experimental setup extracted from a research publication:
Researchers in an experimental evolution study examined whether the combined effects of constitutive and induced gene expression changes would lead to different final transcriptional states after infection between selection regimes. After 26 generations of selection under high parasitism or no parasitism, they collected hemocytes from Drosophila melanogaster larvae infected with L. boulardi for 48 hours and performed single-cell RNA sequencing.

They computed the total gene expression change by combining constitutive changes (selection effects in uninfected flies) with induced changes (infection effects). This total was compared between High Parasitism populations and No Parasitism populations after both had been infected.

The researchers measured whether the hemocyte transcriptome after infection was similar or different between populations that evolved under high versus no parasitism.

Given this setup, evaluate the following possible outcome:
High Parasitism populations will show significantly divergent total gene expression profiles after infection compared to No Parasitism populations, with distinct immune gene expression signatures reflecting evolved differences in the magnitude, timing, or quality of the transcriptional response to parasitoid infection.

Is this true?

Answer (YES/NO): NO